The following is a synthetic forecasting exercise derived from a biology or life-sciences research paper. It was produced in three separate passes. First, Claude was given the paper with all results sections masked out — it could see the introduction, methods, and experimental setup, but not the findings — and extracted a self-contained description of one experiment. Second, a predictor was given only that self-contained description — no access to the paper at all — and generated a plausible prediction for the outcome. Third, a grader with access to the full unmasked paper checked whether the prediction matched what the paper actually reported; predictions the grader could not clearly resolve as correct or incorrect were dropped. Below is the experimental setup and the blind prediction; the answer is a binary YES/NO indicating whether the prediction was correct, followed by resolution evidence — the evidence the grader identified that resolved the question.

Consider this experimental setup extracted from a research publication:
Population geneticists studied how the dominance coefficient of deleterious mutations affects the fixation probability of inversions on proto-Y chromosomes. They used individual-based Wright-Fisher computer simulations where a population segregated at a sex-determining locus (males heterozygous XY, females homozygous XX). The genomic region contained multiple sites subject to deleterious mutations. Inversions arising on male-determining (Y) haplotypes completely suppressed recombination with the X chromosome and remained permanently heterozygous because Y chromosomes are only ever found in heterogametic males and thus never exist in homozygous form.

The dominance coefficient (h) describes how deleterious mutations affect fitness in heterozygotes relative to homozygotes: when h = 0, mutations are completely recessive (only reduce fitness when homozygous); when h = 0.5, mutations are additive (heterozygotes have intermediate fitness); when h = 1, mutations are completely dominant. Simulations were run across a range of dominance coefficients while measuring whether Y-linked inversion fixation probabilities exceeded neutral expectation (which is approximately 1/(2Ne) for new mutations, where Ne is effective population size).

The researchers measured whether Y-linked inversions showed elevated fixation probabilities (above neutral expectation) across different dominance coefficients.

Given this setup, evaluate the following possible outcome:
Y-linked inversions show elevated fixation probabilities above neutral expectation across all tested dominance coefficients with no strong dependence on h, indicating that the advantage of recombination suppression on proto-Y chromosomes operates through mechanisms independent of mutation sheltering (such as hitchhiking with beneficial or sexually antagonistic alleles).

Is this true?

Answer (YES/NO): NO